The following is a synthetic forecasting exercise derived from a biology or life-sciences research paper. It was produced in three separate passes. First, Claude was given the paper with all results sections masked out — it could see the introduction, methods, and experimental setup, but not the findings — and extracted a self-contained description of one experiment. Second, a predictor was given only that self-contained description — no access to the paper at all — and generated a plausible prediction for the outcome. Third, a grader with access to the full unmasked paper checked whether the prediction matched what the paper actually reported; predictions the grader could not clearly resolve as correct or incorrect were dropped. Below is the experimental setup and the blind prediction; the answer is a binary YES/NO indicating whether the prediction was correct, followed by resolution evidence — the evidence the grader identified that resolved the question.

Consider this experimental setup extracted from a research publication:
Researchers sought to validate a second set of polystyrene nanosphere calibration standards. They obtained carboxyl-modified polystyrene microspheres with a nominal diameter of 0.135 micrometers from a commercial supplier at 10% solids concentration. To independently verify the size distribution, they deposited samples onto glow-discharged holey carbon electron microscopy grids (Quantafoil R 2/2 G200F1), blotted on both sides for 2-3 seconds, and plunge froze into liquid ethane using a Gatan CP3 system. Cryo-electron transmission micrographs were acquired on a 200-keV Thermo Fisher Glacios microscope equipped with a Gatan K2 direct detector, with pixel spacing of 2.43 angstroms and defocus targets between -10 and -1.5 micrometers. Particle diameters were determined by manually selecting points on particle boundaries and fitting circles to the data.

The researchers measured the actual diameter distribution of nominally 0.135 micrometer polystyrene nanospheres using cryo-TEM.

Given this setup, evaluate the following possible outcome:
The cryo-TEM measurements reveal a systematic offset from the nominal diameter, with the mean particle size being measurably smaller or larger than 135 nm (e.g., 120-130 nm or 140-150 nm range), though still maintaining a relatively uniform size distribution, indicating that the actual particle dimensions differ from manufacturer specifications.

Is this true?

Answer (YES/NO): NO